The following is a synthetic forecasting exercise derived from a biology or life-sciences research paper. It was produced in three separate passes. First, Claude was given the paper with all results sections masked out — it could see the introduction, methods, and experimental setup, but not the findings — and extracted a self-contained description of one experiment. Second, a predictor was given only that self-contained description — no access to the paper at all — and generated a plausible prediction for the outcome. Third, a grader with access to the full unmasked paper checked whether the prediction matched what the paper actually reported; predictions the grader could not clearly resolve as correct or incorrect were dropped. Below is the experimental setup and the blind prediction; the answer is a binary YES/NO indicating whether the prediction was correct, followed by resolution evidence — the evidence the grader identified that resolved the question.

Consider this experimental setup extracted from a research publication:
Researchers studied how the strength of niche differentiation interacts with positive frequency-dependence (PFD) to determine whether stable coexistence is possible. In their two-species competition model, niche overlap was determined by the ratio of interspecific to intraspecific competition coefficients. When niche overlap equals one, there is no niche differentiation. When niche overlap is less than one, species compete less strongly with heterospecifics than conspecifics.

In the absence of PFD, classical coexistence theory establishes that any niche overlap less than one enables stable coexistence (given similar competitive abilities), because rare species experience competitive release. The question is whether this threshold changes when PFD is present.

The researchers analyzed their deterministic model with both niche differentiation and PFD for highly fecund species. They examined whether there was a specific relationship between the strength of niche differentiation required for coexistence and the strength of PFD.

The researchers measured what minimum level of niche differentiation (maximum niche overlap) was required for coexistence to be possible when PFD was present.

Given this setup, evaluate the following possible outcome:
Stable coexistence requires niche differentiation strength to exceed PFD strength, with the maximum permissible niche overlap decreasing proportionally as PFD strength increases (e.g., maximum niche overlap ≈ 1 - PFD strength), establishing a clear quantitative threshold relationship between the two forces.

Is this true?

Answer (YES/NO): NO